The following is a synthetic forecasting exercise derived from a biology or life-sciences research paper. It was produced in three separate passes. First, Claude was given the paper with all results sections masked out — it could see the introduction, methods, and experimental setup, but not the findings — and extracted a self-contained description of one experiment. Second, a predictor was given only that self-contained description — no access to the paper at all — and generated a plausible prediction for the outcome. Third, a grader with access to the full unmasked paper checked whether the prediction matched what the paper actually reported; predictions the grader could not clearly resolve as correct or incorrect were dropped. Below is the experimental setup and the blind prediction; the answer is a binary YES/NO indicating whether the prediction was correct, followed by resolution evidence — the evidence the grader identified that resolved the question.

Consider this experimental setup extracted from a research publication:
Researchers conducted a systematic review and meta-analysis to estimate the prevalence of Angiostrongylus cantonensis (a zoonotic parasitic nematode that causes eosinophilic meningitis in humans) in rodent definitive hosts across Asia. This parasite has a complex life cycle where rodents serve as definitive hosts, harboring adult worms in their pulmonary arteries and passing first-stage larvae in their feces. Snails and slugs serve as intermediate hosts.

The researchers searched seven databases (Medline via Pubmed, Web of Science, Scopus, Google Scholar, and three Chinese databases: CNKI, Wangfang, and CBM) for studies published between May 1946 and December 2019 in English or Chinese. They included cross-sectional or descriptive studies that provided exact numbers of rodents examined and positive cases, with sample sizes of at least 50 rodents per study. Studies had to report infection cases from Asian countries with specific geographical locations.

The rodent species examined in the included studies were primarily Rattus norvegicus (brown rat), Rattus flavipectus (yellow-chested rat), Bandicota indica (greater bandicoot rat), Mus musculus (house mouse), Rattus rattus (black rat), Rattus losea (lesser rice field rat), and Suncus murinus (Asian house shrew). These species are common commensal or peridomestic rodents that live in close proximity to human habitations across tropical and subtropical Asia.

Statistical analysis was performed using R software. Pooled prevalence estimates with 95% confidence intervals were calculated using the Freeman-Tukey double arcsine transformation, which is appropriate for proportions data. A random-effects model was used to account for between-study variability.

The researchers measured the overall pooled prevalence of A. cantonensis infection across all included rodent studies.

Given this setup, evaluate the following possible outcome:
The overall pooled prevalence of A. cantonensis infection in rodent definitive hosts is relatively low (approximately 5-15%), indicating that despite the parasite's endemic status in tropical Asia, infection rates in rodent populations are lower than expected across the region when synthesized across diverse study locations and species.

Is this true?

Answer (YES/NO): YES